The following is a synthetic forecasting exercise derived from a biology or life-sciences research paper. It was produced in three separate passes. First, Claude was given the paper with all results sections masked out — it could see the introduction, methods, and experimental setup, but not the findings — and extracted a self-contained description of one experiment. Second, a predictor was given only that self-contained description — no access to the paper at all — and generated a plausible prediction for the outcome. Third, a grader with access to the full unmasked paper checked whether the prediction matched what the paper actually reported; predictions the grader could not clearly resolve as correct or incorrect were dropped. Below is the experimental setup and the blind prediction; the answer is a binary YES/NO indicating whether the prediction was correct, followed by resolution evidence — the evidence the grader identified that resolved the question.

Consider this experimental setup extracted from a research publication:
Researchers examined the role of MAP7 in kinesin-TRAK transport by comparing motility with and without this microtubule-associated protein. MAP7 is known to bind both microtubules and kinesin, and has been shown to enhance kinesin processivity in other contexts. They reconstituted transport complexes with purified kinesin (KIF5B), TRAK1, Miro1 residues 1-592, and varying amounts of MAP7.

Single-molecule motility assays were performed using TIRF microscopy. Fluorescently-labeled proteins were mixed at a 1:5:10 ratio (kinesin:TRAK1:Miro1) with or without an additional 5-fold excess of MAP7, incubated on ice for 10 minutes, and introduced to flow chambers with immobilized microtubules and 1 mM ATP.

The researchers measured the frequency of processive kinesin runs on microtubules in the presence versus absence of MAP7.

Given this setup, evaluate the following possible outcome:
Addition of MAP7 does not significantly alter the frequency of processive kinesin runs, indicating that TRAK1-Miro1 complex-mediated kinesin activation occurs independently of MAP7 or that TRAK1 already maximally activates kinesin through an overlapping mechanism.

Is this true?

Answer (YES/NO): NO